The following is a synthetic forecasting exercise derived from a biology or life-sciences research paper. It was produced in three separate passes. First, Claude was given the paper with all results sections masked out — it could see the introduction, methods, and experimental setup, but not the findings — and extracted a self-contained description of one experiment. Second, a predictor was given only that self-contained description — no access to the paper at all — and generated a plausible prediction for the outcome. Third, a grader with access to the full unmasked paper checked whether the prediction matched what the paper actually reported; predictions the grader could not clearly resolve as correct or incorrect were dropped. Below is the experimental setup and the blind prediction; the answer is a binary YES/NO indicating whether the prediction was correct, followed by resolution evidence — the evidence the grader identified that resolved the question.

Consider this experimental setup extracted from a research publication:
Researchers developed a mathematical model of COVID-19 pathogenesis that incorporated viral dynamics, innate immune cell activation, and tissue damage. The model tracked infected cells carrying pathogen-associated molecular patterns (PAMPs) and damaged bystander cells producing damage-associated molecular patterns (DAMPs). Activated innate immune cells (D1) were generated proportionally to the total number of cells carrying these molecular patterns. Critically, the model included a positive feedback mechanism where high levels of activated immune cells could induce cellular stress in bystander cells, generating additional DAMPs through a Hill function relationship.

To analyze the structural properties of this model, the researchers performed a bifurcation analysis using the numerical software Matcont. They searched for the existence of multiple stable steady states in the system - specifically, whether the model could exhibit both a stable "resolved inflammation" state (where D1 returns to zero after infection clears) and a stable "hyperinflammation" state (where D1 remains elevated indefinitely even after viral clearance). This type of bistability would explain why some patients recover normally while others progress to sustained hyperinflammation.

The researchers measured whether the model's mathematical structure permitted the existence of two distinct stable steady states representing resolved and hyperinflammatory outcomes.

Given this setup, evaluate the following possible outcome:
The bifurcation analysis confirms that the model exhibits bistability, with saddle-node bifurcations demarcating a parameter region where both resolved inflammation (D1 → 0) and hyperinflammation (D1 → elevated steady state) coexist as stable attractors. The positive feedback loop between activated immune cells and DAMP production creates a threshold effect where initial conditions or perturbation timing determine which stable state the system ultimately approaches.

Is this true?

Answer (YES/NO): YES